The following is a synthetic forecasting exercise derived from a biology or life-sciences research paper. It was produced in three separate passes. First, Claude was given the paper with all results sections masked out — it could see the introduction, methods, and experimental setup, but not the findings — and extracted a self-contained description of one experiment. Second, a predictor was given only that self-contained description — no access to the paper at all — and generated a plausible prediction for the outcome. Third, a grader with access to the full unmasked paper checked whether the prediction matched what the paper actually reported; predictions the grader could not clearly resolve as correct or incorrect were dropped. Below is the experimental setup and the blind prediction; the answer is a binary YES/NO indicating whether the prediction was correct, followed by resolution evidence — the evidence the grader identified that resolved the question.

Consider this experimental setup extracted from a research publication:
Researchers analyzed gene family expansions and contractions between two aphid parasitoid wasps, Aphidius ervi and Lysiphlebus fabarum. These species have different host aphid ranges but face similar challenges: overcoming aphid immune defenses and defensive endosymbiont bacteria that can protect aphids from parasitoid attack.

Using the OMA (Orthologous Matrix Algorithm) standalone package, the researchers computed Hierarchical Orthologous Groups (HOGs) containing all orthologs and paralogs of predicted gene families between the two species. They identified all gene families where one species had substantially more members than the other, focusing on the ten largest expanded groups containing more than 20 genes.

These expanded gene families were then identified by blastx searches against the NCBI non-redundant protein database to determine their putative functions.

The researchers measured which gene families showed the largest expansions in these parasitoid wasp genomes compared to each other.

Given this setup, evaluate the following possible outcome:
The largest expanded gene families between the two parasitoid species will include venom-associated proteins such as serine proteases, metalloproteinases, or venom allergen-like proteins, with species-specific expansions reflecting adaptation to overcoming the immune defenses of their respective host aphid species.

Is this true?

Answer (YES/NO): NO